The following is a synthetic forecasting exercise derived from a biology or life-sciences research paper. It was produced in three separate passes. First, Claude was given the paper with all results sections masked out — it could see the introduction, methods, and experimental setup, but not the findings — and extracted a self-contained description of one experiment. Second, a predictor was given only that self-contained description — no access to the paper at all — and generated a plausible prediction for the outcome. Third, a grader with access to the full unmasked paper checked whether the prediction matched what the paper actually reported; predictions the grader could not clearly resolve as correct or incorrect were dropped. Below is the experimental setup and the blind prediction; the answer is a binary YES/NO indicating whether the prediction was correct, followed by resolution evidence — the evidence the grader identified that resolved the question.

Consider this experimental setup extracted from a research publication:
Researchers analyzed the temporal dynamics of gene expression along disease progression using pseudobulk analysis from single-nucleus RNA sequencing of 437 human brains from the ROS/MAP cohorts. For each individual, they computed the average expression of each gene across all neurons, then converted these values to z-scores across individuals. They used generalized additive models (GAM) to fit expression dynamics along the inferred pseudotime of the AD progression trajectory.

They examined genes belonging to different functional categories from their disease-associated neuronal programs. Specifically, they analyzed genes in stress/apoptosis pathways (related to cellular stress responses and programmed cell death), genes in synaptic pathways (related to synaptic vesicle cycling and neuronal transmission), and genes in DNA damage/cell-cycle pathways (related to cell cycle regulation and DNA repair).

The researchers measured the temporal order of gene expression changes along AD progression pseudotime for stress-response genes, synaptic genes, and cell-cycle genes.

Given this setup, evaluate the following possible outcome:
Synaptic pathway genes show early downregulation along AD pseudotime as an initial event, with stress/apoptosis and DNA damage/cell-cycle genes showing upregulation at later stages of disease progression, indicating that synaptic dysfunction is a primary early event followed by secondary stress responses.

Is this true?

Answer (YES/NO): NO